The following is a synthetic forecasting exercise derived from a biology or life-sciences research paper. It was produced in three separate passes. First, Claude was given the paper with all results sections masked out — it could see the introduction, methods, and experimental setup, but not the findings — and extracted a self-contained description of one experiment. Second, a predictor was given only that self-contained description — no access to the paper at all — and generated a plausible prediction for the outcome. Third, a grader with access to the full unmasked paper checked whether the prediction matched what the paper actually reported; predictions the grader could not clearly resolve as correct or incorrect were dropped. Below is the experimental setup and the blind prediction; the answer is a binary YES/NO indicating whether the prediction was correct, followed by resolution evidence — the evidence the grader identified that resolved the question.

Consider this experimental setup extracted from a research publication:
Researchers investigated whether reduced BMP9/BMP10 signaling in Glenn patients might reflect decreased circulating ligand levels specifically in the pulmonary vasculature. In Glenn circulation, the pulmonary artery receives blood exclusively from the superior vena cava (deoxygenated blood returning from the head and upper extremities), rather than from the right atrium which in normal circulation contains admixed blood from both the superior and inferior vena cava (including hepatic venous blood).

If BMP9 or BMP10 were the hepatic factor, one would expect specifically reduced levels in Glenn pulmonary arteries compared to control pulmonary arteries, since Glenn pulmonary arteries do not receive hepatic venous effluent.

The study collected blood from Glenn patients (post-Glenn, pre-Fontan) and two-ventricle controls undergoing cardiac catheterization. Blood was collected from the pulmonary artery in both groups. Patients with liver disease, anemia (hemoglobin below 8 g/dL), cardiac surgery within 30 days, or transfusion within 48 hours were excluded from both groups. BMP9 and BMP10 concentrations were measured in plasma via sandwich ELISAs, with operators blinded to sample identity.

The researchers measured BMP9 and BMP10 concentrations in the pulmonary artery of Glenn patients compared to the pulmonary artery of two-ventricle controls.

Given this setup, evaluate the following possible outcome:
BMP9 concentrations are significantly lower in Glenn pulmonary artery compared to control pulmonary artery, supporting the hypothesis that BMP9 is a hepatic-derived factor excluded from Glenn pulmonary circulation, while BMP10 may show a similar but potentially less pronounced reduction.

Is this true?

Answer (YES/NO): NO